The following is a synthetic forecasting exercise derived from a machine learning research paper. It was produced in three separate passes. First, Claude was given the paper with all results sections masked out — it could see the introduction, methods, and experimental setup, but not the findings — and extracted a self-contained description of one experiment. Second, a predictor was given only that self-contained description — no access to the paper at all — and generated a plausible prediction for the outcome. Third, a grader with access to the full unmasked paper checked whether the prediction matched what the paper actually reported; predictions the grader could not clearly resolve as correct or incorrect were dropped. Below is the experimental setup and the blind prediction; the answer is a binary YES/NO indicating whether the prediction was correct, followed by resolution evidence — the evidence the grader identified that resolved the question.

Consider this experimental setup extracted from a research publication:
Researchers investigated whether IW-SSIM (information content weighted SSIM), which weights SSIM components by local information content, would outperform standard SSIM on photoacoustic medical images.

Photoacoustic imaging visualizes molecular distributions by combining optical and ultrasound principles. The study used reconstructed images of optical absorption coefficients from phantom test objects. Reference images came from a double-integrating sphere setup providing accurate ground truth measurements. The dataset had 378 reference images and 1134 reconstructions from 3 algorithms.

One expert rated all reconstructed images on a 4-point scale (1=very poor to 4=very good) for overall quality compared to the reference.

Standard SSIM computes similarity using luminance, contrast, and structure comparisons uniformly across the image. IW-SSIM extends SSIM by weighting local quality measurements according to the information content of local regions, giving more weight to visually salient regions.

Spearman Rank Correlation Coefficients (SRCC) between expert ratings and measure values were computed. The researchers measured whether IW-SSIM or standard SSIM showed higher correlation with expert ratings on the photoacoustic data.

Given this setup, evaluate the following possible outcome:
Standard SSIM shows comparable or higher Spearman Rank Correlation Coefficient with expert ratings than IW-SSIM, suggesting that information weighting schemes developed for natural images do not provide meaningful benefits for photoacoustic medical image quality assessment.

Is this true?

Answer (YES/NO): YES